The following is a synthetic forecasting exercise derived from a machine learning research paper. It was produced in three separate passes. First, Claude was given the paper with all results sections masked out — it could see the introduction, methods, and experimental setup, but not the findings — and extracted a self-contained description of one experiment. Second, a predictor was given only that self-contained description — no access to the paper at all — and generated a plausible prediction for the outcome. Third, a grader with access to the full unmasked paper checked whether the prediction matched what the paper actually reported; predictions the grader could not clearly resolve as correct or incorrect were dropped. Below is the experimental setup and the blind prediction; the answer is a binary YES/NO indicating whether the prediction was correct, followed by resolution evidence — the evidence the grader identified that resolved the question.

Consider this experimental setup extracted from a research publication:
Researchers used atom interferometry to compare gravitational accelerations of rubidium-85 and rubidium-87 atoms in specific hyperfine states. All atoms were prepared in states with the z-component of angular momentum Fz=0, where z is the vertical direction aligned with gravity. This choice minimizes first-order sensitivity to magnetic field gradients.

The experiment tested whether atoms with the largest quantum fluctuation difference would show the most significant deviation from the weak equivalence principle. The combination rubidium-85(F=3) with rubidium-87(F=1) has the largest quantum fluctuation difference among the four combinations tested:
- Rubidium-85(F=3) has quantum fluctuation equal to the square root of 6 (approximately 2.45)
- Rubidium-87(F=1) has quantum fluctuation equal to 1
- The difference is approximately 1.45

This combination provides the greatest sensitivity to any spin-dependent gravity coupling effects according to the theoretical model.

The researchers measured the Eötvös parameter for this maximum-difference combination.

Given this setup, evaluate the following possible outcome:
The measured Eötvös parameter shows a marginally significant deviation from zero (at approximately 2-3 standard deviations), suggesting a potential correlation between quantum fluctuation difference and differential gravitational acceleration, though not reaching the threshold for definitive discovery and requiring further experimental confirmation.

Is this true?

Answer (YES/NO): NO